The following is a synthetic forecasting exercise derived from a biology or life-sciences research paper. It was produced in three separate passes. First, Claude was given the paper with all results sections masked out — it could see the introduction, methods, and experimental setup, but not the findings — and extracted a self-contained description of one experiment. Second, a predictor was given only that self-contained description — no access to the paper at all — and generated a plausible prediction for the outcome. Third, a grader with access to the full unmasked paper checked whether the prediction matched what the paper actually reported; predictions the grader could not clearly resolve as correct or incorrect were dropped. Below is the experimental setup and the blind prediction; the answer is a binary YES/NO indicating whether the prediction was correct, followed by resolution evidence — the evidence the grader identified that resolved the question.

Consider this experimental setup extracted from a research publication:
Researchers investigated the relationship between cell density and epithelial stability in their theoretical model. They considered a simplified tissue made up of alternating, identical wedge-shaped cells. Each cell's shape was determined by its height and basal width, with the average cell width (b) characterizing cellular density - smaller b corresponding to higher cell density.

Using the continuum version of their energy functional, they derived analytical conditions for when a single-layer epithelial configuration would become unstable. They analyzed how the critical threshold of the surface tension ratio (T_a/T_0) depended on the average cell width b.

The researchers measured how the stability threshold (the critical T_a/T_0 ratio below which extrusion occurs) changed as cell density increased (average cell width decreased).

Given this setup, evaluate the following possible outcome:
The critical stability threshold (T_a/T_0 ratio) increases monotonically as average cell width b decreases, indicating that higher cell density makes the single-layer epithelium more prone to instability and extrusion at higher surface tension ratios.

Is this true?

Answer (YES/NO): NO